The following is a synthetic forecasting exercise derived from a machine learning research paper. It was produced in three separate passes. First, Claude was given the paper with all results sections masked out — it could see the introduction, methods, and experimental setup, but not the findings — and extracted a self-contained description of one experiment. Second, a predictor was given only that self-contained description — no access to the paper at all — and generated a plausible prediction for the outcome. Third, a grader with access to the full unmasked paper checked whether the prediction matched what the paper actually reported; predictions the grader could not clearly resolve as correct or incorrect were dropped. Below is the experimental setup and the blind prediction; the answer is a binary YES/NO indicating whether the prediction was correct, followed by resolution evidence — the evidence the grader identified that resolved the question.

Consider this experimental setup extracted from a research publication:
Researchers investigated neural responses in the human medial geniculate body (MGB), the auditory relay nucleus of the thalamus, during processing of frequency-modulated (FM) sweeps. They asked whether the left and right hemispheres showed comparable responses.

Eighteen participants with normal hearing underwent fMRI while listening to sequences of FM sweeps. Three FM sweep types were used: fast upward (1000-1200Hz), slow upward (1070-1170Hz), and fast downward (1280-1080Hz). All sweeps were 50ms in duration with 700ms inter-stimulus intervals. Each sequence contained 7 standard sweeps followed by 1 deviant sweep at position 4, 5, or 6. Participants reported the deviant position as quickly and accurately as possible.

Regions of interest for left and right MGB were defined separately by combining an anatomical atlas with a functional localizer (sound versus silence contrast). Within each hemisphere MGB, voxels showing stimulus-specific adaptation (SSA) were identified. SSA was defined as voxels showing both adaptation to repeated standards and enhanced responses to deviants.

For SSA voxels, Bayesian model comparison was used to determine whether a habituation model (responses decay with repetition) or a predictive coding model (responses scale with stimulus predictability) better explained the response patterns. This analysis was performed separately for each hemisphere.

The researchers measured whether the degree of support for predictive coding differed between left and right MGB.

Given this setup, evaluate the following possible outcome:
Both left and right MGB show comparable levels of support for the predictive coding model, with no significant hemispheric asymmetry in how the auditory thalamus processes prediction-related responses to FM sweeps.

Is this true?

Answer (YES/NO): YES